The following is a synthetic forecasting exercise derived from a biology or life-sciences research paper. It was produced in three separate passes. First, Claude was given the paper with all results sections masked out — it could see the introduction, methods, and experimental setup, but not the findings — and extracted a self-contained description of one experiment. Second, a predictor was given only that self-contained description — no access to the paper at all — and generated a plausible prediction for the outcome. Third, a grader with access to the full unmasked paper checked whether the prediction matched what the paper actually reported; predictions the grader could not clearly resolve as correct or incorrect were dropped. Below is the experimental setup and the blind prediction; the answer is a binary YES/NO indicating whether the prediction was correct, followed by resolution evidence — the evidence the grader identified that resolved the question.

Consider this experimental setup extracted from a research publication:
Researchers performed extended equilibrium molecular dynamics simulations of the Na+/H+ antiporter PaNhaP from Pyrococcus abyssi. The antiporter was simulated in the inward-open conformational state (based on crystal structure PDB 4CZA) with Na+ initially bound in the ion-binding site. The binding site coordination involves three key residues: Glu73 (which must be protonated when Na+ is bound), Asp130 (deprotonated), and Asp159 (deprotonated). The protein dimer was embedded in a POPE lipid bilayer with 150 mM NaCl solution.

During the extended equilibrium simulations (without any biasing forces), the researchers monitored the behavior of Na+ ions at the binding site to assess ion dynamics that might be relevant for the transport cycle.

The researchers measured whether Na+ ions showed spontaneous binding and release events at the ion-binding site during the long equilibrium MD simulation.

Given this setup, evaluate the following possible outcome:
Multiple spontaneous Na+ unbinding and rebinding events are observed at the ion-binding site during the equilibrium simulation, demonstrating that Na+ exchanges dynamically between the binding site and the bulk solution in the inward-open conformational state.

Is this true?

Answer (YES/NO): YES